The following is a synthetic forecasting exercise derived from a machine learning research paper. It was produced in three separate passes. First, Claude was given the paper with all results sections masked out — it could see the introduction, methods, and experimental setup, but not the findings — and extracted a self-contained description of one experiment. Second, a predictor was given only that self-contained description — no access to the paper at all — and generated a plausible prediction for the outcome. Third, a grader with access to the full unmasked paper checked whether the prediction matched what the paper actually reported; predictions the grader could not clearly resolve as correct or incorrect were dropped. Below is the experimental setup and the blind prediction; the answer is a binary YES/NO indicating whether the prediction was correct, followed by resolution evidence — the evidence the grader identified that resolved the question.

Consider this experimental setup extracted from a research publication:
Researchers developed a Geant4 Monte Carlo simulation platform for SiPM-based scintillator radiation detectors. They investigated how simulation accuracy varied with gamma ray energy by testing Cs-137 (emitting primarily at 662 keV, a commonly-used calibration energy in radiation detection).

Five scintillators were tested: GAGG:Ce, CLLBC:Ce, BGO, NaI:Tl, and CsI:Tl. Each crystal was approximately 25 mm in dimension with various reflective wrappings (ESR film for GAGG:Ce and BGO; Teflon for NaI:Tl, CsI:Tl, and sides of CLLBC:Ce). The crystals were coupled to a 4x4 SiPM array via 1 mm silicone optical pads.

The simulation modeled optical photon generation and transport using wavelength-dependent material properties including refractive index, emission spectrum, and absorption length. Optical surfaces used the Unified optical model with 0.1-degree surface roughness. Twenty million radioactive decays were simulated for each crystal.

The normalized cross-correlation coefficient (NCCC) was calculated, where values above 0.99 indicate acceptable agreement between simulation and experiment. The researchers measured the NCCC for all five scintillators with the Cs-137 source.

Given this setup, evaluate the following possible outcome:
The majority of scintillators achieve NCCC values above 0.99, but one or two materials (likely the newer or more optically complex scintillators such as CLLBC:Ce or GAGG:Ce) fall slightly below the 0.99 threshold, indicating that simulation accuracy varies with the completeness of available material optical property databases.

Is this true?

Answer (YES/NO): NO